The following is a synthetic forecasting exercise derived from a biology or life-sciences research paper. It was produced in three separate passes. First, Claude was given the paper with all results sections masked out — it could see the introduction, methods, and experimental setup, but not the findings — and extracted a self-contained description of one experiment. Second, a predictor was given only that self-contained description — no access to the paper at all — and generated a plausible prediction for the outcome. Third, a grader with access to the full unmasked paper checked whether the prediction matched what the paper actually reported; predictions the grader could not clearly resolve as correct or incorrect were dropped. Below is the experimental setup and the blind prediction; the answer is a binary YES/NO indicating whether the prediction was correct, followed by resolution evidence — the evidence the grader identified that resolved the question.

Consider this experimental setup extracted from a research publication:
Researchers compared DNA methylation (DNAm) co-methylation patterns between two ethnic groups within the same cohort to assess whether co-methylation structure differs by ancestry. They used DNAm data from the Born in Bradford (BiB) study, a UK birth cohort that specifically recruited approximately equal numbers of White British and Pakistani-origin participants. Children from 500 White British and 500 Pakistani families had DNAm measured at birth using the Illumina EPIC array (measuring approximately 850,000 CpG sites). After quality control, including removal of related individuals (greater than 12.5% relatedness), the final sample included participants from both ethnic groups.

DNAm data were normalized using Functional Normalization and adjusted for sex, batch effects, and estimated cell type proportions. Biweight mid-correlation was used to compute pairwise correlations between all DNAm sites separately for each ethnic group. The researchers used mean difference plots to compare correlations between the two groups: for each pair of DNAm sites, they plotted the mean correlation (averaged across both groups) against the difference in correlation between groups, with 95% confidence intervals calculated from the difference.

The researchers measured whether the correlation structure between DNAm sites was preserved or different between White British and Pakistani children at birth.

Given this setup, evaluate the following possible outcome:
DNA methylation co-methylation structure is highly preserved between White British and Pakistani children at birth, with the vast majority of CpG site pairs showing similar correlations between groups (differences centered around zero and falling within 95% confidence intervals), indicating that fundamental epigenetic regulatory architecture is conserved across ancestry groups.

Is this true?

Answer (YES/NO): YES